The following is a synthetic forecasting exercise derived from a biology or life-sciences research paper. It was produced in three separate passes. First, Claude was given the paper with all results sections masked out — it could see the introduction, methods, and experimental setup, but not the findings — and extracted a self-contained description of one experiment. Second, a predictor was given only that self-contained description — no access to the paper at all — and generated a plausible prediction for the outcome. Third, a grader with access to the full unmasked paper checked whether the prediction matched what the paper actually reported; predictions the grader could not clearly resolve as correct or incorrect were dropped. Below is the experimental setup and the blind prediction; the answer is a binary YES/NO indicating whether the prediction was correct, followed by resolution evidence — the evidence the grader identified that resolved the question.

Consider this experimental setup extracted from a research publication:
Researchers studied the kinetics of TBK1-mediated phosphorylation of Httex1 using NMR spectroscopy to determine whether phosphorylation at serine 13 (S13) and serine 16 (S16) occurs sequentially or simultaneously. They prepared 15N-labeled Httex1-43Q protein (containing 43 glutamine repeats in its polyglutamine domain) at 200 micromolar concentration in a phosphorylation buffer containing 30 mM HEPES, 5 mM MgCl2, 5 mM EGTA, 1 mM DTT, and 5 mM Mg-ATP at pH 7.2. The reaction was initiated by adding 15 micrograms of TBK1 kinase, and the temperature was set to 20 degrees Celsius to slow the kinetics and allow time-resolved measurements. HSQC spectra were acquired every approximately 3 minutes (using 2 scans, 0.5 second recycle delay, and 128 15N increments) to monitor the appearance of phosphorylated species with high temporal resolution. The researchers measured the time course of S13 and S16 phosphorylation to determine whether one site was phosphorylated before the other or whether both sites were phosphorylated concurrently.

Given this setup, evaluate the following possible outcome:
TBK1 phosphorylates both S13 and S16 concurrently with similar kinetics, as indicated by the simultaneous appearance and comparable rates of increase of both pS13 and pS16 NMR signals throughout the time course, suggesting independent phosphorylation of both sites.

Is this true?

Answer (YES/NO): NO